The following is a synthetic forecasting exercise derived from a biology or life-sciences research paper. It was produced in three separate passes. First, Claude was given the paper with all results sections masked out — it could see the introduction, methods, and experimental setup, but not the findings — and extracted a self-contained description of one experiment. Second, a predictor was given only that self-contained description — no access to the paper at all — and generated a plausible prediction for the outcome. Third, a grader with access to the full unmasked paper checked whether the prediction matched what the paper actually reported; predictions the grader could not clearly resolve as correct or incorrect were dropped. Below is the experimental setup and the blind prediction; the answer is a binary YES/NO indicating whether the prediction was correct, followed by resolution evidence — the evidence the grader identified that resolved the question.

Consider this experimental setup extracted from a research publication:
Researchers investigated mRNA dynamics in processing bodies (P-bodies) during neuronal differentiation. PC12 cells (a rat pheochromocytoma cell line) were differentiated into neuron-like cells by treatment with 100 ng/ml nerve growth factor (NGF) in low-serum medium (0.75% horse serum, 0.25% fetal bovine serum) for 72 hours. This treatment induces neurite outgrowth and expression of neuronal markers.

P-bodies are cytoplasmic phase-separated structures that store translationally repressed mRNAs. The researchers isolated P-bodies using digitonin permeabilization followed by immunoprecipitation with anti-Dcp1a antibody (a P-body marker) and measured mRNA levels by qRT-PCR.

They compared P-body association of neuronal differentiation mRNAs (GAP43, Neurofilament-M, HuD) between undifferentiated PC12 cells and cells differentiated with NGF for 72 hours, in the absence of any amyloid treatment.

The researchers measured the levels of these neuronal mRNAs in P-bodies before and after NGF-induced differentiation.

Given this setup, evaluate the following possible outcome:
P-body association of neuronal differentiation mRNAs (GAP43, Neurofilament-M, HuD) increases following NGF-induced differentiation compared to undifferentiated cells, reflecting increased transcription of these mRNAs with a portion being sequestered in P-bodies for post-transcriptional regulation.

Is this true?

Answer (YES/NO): NO